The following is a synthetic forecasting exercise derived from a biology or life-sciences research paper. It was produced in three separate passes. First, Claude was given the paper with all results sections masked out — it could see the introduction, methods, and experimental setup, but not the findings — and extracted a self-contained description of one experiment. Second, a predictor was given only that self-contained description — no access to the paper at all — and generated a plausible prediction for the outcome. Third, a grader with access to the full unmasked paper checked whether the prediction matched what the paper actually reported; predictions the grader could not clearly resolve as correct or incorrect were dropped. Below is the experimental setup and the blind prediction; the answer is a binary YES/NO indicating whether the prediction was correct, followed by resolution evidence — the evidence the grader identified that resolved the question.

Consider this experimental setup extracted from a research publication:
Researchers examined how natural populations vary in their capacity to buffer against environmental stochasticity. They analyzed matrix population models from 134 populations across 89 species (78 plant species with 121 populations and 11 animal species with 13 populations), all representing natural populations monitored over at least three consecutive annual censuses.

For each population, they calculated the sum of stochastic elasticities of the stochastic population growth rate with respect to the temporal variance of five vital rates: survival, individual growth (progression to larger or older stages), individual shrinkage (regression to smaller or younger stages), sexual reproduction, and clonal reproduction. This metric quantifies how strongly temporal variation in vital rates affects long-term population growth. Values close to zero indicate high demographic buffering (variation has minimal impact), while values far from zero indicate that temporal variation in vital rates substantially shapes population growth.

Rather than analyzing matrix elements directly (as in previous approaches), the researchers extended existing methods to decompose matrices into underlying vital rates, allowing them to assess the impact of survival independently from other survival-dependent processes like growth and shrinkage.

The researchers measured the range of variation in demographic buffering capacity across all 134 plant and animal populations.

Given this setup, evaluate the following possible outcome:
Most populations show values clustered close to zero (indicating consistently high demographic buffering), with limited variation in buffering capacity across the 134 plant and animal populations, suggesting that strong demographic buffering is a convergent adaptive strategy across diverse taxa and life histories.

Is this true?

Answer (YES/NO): NO